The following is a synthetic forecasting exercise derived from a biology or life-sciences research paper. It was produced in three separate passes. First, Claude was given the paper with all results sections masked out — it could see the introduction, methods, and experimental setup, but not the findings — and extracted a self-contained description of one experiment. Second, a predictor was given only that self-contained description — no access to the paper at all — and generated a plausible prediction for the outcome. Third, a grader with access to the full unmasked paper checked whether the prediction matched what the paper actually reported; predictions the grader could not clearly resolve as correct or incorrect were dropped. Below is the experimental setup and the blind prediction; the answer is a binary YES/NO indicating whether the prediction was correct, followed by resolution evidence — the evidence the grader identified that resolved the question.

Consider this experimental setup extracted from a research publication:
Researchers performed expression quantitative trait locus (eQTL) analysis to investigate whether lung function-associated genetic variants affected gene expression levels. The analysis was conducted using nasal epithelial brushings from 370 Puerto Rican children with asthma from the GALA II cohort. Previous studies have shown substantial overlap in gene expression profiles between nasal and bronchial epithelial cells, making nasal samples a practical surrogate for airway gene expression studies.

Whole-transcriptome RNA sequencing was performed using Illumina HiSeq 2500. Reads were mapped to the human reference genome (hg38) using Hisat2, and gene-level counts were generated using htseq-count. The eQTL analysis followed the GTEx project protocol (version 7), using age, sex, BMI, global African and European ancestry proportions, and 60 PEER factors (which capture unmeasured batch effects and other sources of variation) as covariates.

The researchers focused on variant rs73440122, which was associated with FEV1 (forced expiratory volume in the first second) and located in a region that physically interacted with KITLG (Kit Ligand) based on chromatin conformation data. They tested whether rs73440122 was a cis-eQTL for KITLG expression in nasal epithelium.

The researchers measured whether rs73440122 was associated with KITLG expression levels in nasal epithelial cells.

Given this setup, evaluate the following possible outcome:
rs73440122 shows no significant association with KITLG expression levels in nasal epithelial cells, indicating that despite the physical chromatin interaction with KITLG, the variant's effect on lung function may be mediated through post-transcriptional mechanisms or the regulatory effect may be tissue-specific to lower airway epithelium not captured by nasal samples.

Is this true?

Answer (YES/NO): YES